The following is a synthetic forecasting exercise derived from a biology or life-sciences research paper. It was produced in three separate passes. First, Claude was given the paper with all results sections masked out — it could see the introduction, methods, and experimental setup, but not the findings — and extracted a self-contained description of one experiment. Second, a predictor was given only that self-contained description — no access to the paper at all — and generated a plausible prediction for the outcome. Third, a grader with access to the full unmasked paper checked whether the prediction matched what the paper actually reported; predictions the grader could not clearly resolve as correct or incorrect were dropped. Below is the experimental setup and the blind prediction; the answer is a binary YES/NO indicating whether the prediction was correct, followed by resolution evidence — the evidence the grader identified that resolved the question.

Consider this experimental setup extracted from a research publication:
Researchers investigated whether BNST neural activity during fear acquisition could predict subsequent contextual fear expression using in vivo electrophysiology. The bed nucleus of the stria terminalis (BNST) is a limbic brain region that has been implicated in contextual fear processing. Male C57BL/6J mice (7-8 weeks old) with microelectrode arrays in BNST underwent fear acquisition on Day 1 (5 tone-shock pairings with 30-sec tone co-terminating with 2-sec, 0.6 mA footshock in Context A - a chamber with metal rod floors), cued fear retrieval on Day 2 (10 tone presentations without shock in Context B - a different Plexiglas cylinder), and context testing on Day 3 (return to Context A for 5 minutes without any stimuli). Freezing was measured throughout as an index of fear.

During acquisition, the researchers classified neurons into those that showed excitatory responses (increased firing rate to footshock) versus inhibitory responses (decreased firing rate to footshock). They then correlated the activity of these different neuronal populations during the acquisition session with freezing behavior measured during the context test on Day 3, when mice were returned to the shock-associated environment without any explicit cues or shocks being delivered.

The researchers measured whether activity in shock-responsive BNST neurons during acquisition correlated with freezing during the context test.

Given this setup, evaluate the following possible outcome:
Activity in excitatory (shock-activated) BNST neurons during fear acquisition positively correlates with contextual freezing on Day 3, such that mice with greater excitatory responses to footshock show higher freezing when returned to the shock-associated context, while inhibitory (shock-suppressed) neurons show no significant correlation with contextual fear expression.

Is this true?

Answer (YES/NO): NO